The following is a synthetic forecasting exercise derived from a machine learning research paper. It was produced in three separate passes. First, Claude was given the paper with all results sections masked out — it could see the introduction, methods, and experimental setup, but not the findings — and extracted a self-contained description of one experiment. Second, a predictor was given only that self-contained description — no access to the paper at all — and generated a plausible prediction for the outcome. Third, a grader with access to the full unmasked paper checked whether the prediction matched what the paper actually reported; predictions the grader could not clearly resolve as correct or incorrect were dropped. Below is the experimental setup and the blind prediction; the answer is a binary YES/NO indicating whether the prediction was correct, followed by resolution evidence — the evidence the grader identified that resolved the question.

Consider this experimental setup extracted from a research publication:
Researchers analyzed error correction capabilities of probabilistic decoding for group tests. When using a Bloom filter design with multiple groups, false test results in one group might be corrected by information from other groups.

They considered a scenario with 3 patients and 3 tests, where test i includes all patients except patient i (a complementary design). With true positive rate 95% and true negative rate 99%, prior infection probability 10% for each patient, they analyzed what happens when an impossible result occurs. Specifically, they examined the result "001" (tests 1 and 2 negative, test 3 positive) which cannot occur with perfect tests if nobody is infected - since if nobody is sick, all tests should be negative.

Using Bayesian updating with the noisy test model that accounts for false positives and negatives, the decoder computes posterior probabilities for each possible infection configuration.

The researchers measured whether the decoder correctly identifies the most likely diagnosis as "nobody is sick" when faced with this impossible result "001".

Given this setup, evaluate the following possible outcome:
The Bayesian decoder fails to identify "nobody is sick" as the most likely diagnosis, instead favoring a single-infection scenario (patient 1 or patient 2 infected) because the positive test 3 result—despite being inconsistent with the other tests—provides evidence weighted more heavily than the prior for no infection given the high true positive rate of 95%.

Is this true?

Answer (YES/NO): NO